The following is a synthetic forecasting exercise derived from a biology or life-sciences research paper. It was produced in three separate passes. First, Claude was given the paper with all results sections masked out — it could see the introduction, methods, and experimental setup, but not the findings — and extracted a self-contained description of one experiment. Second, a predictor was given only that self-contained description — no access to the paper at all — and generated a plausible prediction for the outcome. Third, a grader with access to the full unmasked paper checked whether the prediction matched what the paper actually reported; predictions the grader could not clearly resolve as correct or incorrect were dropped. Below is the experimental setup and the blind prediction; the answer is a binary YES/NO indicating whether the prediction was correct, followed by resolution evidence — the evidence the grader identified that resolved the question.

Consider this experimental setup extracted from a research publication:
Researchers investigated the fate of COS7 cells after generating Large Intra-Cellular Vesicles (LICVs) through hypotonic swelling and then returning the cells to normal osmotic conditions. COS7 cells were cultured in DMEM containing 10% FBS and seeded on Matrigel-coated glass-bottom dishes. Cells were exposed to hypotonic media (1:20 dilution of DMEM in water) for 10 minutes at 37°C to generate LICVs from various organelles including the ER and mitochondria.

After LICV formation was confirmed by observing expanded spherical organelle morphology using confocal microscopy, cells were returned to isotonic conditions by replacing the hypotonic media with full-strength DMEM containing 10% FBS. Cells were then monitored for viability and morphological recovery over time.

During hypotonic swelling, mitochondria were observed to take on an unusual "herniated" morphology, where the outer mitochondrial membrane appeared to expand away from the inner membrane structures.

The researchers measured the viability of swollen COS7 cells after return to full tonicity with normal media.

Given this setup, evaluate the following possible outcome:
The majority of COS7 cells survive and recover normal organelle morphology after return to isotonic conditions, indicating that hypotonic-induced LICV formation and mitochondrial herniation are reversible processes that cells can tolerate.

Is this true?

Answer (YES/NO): NO